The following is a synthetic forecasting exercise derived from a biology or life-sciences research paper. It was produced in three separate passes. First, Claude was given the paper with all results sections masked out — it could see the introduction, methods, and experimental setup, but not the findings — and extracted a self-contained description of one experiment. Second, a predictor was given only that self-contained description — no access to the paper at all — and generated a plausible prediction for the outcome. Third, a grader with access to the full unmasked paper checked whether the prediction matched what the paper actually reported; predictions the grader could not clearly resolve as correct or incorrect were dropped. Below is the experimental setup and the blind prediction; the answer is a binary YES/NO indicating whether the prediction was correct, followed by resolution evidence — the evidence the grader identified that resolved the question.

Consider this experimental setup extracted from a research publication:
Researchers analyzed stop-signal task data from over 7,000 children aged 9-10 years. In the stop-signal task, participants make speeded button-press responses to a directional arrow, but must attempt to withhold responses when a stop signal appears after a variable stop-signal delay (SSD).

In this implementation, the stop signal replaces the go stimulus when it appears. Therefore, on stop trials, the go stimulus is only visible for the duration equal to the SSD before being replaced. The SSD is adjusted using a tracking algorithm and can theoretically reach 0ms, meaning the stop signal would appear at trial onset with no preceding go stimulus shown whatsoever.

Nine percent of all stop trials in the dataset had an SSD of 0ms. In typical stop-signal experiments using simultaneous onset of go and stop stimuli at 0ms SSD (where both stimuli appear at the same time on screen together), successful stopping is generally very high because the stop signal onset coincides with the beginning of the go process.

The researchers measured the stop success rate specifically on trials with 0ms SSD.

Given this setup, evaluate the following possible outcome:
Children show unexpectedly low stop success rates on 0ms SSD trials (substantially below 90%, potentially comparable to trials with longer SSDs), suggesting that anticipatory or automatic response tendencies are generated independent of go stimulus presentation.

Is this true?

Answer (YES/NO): YES